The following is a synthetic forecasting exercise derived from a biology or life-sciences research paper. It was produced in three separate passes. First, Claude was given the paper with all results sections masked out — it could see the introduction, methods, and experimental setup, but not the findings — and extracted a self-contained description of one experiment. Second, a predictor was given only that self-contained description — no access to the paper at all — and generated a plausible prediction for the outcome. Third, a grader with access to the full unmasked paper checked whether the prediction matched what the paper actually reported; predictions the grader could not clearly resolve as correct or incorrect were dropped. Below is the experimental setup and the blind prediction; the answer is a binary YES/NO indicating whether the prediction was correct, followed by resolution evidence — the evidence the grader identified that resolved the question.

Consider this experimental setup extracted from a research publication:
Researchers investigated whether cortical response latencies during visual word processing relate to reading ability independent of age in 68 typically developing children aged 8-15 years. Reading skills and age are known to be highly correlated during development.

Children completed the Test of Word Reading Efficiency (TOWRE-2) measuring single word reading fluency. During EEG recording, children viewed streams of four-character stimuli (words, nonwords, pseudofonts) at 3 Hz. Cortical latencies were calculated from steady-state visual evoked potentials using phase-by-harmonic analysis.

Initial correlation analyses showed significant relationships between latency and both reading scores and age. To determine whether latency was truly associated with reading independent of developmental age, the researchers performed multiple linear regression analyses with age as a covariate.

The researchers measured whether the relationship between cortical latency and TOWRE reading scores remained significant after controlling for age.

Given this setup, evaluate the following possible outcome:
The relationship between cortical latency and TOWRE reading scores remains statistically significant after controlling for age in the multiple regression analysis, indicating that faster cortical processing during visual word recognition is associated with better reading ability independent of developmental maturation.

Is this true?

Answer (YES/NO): YES